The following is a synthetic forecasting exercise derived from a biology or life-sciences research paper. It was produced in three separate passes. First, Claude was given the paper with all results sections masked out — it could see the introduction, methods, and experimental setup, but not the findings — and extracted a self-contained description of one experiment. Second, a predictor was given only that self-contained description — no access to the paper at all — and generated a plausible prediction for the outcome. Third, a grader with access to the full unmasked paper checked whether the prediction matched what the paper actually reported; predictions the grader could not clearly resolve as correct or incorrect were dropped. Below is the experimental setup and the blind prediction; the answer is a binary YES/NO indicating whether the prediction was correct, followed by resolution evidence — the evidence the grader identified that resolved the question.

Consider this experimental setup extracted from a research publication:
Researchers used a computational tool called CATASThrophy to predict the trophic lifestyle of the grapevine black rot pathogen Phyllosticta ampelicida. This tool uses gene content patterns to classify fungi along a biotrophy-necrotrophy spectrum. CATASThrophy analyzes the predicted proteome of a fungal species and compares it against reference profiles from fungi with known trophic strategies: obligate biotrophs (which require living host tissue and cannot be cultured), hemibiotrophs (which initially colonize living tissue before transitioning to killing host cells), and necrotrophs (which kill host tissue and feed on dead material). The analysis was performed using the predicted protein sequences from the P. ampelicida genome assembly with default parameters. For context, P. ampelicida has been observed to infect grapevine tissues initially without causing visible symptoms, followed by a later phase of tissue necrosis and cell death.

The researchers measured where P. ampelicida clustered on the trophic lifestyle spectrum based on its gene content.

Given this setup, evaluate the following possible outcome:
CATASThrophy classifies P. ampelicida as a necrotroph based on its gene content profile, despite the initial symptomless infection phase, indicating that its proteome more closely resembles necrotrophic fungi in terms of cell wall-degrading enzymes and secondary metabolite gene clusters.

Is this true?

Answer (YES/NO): NO